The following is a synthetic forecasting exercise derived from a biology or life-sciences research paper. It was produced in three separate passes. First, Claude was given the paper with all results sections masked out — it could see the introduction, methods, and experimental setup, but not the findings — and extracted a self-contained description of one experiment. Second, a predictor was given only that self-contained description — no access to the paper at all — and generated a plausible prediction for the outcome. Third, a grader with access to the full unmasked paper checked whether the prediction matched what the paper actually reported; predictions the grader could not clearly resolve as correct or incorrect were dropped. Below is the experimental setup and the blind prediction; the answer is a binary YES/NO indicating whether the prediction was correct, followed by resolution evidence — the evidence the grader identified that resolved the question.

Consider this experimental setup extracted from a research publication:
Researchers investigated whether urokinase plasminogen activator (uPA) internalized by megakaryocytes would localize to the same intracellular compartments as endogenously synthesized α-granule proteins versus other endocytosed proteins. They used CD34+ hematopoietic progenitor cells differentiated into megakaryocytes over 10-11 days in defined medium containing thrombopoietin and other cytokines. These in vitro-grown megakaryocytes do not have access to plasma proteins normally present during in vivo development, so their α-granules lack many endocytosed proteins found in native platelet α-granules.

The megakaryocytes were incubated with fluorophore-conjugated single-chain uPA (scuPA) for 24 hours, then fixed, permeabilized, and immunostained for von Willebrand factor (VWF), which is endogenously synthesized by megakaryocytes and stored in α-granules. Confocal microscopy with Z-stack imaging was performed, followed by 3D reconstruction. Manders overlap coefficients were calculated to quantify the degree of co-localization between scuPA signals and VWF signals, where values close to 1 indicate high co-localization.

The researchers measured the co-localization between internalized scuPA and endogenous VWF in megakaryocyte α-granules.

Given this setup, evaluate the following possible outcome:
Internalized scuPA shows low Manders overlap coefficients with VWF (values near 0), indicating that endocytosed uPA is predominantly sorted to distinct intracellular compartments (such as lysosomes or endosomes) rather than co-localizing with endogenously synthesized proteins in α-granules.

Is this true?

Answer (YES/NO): NO